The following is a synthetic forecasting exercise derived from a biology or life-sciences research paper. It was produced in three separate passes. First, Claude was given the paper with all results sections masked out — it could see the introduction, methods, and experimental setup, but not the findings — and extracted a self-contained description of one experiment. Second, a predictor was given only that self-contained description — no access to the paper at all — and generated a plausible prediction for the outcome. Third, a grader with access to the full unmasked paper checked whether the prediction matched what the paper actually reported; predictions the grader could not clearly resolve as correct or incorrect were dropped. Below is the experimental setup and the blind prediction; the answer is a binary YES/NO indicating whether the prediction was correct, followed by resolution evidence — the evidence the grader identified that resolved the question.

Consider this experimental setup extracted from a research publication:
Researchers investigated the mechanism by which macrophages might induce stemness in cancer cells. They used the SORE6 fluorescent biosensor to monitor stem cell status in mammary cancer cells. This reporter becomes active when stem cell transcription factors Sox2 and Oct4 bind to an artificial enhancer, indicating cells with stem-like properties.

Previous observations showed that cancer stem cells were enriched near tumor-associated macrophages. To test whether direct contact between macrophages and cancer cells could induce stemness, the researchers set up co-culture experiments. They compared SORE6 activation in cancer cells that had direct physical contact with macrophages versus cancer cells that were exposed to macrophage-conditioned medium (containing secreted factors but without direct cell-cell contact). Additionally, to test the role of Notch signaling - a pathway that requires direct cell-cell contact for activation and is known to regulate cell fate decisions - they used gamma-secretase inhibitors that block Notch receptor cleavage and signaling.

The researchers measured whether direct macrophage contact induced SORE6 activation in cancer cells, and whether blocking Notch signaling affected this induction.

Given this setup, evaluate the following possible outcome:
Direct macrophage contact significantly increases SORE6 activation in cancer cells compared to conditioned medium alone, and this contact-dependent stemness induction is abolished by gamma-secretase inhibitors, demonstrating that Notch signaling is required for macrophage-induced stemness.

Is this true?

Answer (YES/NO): YES